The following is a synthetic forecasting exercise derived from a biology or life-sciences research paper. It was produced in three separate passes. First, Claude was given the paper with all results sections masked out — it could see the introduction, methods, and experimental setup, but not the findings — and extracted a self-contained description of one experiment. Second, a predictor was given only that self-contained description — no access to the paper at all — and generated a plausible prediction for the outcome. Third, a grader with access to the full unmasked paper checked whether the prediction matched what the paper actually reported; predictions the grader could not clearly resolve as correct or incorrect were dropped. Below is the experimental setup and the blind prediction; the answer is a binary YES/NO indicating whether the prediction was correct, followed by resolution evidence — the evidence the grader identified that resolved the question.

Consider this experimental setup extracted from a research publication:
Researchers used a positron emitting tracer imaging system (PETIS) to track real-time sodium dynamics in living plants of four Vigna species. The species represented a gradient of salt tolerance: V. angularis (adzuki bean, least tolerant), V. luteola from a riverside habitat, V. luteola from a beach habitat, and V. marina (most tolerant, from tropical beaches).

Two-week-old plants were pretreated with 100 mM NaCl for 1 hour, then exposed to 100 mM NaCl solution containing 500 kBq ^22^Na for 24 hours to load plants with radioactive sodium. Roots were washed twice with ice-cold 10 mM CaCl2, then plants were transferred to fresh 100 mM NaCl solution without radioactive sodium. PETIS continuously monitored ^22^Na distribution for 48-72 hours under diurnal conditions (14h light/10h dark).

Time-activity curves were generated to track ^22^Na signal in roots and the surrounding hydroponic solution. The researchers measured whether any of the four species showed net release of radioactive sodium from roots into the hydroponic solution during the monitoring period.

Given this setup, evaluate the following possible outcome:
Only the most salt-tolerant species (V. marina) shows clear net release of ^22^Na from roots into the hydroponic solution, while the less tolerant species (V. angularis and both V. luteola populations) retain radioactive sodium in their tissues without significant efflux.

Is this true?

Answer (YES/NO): NO